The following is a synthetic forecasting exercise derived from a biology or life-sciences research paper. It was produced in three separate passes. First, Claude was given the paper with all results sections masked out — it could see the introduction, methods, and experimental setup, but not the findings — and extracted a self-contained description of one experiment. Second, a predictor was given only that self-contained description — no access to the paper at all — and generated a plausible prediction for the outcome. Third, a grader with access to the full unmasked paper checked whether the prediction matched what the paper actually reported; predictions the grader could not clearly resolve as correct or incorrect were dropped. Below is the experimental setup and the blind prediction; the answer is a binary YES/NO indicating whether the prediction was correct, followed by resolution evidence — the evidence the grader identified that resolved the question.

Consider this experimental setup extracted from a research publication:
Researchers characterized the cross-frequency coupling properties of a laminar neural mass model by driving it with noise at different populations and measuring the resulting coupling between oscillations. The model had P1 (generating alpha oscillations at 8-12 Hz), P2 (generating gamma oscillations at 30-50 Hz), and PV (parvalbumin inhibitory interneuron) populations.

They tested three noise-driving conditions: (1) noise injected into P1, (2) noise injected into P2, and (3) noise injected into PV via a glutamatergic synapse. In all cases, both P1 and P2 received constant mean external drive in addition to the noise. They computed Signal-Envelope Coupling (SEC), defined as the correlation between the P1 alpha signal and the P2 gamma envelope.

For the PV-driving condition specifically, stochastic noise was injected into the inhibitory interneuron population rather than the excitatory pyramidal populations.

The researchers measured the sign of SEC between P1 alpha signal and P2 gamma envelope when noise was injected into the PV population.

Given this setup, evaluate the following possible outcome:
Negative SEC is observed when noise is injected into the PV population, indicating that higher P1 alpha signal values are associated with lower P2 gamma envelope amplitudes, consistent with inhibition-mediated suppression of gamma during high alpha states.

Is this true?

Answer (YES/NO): NO